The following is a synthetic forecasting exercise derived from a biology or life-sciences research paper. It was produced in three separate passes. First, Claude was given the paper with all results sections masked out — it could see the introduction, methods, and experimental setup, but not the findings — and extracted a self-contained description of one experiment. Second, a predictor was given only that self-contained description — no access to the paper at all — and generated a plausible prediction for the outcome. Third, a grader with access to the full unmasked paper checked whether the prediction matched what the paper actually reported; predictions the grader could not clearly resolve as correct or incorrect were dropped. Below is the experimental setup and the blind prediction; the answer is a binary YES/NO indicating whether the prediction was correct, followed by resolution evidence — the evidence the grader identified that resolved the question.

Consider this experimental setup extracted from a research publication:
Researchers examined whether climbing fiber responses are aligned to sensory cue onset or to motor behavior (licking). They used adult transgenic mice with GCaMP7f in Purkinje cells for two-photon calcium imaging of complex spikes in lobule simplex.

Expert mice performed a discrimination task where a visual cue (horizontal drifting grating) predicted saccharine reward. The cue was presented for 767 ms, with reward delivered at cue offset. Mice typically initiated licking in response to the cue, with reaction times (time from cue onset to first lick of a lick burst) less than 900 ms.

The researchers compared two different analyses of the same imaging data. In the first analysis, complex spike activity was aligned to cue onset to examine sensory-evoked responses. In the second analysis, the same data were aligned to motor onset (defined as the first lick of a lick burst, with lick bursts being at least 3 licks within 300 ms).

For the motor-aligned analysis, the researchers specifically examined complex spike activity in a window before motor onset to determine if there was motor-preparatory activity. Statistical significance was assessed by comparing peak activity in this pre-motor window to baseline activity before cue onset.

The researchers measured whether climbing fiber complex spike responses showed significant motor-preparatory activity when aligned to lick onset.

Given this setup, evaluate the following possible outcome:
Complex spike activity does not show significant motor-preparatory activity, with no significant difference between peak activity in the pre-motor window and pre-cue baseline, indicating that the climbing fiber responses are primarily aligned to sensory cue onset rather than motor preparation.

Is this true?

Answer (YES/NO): YES